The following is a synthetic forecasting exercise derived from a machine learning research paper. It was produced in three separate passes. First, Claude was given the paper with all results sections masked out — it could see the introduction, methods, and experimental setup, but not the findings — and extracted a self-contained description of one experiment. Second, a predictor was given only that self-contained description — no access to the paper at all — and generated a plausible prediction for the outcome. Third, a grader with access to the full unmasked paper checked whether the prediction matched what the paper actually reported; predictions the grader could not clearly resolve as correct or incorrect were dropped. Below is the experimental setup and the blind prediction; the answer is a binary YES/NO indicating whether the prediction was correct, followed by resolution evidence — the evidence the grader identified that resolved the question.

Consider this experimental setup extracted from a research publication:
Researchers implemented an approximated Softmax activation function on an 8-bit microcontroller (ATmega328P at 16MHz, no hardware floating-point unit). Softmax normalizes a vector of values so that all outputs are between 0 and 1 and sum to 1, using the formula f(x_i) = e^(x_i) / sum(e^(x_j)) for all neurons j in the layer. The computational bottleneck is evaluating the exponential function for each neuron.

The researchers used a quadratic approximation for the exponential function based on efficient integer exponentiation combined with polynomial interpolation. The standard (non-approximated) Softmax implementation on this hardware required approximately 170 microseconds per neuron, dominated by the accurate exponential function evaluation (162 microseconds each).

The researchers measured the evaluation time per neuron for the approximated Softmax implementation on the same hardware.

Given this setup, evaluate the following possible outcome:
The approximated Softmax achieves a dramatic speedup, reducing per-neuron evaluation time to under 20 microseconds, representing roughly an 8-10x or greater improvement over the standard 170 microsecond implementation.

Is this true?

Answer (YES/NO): NO